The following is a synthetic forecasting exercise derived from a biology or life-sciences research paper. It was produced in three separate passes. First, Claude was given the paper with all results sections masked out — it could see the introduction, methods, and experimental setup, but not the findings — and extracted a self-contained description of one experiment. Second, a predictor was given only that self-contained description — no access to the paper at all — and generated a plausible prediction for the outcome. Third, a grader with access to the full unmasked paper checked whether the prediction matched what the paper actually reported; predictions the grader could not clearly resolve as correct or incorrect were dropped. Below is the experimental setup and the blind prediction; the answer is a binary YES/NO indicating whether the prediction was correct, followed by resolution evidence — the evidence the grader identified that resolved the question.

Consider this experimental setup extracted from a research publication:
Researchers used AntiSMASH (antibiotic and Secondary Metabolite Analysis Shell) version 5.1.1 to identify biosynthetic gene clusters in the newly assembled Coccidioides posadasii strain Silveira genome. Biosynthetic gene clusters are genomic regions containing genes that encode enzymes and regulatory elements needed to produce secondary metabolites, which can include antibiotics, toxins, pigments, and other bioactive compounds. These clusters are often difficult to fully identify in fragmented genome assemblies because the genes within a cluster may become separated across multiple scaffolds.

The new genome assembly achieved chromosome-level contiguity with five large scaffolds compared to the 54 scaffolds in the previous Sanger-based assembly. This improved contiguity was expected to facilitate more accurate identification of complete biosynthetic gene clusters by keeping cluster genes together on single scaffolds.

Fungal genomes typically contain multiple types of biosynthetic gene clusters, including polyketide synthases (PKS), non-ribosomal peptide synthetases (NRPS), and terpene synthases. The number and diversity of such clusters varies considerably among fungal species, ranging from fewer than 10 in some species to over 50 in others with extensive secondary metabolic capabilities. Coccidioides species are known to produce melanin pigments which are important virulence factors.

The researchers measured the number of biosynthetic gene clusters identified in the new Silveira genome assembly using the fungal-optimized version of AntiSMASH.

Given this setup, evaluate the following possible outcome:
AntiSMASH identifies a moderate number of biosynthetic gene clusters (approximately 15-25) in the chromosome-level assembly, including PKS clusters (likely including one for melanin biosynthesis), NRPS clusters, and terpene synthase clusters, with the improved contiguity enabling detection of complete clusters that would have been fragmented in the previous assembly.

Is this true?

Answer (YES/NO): NO